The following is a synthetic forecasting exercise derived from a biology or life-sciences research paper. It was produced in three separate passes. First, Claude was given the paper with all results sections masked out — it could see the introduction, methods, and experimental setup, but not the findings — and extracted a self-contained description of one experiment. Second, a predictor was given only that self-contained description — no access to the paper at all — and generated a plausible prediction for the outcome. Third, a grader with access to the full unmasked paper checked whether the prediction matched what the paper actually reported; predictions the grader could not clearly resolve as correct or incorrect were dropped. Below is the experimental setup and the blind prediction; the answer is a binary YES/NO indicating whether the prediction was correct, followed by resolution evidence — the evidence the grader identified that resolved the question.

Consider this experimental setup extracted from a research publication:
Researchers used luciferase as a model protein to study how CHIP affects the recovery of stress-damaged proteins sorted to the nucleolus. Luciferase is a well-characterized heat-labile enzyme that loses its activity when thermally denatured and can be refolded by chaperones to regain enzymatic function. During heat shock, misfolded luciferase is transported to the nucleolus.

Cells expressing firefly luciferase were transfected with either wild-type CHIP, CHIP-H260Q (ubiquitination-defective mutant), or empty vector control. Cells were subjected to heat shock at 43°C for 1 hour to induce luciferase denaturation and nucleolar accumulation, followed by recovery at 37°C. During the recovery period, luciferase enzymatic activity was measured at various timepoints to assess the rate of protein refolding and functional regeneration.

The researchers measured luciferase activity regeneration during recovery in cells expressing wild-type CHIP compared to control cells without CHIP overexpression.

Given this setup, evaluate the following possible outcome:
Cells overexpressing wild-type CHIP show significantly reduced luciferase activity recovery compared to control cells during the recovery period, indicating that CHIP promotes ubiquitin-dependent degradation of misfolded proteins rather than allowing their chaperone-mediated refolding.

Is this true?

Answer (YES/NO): NO